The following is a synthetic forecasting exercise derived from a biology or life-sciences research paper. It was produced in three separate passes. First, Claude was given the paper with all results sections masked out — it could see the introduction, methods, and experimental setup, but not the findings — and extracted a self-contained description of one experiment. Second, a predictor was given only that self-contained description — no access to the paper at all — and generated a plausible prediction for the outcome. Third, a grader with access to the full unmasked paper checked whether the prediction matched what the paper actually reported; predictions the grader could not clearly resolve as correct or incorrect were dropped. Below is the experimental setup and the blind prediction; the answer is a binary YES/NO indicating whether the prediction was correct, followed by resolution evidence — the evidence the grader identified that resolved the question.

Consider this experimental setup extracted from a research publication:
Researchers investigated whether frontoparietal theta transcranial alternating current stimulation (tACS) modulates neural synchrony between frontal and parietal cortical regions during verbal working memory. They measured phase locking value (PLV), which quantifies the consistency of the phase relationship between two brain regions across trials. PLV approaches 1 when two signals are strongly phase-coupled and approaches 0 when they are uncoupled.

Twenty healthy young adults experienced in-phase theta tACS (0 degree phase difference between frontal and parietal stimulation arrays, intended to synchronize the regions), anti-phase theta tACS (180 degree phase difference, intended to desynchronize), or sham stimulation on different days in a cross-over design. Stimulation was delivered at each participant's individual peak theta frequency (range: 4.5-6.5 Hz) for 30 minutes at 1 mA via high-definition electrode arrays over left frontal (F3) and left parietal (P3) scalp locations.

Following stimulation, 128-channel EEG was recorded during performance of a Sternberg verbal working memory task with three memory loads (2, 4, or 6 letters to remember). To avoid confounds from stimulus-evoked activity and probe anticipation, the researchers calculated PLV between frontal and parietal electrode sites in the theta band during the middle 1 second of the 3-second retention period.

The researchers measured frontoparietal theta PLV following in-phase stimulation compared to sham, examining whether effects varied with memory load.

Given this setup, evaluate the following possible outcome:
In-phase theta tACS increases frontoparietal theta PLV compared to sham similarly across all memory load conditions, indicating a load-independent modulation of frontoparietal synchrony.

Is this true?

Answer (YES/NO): NO